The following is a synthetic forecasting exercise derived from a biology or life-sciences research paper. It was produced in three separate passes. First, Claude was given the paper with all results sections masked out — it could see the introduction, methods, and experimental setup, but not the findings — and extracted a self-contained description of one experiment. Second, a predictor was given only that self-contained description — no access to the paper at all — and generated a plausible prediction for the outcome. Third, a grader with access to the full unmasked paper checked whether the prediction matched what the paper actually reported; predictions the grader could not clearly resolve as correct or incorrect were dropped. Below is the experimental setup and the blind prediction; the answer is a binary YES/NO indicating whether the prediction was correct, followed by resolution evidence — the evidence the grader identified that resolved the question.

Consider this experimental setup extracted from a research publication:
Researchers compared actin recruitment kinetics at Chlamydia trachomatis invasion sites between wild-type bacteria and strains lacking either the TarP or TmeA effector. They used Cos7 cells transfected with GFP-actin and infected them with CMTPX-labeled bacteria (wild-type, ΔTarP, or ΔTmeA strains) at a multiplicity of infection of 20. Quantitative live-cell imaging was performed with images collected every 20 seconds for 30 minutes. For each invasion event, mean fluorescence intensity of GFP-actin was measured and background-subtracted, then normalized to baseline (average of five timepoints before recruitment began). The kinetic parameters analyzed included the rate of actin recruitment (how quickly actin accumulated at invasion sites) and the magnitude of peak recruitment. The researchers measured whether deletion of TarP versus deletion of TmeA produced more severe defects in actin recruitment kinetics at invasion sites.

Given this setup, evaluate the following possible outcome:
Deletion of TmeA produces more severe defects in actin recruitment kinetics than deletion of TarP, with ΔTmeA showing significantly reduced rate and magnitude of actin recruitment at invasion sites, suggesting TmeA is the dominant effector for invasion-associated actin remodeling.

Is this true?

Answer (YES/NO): NO